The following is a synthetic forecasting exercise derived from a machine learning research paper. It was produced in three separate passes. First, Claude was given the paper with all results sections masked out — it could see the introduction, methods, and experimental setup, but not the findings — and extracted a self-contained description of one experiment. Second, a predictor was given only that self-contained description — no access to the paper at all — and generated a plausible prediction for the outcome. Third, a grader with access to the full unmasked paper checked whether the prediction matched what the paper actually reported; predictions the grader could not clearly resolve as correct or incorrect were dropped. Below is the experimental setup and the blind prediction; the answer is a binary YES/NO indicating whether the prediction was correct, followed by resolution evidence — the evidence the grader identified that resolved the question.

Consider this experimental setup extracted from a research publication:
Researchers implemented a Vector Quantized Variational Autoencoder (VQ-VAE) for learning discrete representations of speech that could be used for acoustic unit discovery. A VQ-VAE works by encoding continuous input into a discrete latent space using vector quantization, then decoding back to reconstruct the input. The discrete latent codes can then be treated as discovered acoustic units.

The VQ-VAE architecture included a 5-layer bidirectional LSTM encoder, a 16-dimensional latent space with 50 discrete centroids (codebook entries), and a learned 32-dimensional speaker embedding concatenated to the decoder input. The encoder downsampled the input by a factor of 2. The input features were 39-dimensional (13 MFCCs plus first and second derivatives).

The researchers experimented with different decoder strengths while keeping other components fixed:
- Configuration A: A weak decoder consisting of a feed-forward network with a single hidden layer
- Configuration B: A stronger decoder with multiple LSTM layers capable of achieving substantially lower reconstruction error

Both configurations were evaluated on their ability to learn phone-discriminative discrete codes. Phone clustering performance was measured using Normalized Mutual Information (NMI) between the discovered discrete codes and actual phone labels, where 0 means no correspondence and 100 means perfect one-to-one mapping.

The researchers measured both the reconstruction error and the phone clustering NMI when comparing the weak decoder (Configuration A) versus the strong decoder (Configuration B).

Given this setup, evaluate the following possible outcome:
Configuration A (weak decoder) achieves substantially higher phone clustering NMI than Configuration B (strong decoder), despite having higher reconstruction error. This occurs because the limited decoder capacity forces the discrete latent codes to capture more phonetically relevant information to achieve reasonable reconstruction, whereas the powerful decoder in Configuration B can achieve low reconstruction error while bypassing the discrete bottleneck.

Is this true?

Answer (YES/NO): YES